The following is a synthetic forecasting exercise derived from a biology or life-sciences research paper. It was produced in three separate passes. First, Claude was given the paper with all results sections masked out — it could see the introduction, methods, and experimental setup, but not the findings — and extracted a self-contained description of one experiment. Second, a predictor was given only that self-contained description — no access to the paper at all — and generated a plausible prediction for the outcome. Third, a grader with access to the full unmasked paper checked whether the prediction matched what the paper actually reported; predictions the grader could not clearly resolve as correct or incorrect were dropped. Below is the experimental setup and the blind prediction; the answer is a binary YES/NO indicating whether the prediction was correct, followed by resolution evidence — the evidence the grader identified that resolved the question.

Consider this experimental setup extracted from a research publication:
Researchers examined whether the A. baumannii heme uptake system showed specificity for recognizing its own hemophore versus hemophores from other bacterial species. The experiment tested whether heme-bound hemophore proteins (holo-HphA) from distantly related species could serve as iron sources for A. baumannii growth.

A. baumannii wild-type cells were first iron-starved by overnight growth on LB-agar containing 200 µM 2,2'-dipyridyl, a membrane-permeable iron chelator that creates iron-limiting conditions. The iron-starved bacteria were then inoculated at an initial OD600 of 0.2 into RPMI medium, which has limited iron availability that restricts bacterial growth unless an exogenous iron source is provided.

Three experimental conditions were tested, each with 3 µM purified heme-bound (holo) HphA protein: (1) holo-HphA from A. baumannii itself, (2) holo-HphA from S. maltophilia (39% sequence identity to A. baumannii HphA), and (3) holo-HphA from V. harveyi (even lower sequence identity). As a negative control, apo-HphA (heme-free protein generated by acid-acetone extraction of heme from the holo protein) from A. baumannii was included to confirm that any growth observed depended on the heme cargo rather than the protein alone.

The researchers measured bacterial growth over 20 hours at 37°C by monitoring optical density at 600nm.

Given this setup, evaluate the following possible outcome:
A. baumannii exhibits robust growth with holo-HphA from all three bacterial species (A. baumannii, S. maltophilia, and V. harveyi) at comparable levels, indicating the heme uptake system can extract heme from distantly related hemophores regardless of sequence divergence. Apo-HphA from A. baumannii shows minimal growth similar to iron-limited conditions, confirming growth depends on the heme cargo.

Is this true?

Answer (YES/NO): NO